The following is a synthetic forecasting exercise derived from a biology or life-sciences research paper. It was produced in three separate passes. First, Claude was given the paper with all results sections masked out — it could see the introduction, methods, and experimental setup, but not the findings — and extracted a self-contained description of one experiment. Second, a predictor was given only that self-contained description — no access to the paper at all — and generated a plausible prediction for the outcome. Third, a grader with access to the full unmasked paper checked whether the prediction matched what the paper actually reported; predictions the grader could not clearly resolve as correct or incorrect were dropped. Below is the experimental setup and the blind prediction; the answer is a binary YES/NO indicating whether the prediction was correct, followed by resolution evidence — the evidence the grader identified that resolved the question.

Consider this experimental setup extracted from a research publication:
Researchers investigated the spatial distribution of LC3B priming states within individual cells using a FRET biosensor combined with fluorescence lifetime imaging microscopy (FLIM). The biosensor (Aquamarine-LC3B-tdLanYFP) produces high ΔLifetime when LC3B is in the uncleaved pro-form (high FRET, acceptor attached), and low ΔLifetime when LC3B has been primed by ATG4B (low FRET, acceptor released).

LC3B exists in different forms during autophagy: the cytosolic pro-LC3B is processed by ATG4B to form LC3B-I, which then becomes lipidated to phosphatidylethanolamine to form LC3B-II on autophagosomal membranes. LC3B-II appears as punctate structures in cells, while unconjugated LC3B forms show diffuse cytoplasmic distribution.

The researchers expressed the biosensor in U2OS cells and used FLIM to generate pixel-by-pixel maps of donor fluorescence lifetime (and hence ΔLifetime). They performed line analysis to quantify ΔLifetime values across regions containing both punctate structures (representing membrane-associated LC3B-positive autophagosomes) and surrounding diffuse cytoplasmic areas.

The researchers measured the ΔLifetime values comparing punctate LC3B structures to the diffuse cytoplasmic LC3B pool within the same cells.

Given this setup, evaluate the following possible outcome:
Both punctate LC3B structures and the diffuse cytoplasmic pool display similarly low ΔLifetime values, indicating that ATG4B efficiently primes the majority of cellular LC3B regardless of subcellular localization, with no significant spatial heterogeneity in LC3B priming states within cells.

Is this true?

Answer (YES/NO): NO